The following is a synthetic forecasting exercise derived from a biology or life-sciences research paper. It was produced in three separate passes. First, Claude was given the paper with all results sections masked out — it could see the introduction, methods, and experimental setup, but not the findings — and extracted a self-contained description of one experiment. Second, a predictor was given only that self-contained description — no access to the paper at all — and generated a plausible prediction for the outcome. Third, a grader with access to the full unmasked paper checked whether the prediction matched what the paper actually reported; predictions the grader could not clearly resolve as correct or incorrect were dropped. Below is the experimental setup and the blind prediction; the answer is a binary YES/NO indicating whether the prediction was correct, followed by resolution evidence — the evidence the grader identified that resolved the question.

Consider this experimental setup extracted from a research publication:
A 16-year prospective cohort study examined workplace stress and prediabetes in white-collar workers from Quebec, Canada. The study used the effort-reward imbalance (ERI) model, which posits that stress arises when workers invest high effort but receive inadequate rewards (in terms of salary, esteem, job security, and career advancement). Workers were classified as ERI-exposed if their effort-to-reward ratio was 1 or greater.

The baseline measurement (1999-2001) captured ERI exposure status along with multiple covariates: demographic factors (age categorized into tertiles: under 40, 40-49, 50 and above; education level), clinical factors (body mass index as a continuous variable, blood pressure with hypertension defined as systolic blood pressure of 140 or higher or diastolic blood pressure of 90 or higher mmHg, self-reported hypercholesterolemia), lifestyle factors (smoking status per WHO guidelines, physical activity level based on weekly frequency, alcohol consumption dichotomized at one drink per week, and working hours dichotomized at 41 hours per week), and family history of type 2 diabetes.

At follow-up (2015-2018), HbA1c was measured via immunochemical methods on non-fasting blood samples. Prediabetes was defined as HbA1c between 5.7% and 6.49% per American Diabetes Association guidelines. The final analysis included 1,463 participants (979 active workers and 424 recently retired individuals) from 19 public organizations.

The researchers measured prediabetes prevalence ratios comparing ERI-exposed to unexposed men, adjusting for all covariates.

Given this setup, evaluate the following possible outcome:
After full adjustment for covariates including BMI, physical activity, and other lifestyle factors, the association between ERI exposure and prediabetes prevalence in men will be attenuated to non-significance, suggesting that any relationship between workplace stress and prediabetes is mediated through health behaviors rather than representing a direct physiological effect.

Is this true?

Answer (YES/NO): NO